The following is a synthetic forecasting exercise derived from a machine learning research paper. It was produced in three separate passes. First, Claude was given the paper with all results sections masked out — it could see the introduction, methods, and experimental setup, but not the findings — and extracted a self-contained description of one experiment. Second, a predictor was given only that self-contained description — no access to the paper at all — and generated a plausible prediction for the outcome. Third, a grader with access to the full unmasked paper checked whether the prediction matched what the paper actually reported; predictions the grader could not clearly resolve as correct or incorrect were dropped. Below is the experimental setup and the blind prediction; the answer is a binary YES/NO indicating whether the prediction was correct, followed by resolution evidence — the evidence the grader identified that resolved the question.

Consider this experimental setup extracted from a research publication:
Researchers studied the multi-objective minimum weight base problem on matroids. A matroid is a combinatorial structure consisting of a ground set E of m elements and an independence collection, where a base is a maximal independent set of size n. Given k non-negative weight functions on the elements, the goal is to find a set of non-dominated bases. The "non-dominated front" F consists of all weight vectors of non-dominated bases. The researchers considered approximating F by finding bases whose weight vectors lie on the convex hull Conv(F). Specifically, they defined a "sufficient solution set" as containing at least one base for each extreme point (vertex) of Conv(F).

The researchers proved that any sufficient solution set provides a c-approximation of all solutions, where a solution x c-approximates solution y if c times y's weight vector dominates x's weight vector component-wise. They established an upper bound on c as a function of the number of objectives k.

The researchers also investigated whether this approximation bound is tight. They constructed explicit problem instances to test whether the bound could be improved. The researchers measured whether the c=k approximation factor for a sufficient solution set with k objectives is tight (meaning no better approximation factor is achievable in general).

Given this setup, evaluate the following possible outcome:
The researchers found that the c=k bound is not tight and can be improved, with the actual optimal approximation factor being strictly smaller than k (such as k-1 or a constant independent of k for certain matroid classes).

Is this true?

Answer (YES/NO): NO